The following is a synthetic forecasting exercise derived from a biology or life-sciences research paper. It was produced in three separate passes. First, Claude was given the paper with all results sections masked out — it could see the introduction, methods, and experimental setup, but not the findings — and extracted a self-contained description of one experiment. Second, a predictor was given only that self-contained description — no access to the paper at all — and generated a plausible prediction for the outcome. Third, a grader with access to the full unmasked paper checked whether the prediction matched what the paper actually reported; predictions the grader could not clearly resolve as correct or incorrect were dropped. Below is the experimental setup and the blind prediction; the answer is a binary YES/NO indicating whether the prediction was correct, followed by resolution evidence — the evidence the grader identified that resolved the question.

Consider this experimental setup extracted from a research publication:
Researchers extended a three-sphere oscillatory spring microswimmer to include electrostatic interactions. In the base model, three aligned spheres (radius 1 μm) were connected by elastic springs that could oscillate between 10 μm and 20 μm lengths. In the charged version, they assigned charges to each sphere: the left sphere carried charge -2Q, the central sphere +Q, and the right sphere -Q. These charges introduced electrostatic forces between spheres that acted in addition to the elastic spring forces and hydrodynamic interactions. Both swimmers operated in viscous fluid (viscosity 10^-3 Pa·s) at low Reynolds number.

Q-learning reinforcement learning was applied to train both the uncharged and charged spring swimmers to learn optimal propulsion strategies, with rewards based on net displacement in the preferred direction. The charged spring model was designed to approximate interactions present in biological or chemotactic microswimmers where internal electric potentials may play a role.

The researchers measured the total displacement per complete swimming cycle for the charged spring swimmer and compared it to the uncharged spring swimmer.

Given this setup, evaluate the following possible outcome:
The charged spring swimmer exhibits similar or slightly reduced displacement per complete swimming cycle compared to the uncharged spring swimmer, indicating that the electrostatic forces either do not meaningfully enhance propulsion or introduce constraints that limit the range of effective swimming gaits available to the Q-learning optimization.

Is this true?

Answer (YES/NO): NO